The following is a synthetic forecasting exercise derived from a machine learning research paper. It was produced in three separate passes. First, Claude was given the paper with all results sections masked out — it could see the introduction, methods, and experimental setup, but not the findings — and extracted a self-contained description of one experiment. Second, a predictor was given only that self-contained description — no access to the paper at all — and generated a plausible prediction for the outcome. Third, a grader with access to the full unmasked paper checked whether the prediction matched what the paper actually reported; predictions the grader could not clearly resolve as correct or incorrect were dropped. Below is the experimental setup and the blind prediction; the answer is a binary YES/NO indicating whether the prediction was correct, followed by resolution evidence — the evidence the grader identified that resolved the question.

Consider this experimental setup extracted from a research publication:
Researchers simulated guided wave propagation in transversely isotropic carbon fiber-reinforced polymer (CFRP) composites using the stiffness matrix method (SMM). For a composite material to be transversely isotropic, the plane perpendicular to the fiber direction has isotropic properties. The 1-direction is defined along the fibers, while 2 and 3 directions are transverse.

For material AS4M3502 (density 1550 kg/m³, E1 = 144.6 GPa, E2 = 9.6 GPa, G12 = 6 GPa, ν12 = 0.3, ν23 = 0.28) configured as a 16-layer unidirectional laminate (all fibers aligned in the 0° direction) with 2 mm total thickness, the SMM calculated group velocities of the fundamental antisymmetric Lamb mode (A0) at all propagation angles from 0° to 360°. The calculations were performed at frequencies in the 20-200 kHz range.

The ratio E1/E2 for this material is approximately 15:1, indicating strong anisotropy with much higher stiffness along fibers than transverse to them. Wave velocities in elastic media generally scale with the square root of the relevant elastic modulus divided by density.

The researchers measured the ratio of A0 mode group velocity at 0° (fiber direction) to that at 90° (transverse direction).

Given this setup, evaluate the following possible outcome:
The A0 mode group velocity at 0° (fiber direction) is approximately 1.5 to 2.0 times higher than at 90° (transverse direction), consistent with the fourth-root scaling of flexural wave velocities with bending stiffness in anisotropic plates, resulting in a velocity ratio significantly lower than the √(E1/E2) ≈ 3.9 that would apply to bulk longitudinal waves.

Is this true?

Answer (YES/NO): YES